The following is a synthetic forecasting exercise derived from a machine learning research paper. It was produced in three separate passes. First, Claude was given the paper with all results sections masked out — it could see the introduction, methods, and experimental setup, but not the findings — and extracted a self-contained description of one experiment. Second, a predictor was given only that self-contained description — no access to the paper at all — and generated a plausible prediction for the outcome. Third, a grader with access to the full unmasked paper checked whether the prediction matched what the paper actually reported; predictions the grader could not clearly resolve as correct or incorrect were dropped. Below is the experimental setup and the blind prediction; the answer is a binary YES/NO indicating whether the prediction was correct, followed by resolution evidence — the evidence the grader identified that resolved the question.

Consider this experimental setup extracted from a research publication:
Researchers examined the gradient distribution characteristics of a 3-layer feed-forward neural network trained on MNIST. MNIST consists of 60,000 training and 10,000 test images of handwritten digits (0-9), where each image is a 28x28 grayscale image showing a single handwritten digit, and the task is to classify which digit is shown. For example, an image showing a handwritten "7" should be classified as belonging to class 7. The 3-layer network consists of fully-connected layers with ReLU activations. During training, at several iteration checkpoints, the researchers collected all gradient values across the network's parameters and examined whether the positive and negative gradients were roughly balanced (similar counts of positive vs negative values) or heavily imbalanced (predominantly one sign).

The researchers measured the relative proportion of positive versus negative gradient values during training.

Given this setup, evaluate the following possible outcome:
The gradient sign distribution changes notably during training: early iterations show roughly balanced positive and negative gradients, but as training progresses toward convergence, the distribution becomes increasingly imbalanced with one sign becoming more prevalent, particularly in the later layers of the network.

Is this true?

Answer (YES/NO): NO